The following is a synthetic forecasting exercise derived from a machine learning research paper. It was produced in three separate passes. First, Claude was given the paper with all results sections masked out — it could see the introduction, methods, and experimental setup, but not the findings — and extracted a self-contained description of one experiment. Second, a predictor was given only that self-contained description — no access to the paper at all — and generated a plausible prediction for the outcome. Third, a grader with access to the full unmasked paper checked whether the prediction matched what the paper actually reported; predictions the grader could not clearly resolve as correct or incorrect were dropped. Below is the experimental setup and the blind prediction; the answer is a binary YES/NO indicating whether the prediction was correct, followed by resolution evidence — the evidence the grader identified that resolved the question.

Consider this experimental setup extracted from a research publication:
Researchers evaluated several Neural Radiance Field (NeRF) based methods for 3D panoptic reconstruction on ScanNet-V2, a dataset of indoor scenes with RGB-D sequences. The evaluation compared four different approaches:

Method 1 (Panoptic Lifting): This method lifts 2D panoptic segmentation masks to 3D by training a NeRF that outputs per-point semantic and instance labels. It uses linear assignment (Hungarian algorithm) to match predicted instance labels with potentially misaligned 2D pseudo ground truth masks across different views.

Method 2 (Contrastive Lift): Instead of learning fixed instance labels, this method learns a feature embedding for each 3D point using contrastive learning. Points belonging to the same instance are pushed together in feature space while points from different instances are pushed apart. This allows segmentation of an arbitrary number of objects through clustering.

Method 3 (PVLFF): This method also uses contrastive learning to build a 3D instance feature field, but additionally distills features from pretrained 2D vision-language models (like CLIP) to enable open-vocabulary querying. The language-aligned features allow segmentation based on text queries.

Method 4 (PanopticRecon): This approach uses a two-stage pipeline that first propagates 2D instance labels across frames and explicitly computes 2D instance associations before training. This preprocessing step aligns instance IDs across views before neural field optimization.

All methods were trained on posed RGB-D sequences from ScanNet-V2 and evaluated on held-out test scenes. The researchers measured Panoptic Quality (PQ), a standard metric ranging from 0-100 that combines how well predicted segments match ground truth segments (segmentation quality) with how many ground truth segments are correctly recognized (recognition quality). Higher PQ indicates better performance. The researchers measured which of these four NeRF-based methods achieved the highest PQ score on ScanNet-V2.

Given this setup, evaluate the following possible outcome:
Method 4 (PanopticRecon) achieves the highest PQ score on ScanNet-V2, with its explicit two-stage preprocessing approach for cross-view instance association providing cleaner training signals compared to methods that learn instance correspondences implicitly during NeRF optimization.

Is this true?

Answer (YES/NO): YES